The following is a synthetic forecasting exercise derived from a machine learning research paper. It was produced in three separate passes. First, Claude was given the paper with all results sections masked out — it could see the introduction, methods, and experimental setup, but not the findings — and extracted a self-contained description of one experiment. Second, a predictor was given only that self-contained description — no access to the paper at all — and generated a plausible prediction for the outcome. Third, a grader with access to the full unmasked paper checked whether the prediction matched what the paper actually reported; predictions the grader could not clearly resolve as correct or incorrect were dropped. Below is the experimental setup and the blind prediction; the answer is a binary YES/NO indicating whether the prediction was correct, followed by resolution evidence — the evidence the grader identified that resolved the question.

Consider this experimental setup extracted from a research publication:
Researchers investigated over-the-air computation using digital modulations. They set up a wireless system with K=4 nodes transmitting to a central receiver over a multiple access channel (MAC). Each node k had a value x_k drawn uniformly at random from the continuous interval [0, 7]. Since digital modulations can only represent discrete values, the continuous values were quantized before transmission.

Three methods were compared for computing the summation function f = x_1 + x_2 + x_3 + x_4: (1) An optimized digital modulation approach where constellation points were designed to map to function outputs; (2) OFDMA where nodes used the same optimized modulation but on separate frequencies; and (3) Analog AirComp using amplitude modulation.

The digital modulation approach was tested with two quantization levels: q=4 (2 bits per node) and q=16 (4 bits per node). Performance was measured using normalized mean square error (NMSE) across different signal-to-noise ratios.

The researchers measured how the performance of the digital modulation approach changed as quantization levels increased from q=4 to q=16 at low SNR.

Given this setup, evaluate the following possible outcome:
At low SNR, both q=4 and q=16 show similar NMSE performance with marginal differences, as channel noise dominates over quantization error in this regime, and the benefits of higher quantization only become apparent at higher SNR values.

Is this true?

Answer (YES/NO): NO